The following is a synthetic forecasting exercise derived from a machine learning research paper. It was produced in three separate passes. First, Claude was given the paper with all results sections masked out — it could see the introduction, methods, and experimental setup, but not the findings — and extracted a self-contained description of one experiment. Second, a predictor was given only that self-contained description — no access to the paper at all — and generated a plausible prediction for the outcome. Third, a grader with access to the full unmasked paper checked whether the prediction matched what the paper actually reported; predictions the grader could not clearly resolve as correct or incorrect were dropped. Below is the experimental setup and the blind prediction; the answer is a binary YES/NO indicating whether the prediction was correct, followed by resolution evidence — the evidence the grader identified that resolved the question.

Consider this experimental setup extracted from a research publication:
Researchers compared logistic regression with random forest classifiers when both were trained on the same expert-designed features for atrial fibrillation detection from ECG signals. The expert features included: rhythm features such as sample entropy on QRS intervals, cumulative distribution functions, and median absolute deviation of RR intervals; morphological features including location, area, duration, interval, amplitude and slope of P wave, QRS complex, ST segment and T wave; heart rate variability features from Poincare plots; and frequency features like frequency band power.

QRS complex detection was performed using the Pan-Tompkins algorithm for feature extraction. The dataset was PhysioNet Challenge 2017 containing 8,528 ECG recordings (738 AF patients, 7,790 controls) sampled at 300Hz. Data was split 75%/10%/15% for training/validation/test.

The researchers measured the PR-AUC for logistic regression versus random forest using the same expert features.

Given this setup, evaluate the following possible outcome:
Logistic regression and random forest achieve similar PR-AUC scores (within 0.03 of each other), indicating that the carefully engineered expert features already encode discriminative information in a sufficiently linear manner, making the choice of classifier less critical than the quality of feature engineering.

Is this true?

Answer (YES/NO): YES